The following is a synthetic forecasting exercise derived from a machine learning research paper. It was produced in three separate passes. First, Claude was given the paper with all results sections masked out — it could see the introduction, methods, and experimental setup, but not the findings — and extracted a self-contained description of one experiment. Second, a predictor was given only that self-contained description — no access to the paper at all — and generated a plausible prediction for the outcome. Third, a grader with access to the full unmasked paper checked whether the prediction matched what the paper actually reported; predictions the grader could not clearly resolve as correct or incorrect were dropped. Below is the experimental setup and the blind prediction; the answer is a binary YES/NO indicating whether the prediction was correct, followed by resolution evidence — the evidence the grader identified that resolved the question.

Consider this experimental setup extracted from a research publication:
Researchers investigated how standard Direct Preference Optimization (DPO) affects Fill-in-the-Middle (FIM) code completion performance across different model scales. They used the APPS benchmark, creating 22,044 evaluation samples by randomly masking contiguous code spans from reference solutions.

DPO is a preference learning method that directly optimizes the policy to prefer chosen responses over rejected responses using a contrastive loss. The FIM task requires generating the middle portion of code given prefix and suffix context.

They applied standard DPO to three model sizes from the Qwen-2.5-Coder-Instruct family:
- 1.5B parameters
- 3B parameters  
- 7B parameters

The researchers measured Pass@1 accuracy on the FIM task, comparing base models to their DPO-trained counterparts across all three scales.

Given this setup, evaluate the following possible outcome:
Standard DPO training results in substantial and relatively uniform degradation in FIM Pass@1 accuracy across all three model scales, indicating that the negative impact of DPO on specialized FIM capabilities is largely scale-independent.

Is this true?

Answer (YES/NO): NO